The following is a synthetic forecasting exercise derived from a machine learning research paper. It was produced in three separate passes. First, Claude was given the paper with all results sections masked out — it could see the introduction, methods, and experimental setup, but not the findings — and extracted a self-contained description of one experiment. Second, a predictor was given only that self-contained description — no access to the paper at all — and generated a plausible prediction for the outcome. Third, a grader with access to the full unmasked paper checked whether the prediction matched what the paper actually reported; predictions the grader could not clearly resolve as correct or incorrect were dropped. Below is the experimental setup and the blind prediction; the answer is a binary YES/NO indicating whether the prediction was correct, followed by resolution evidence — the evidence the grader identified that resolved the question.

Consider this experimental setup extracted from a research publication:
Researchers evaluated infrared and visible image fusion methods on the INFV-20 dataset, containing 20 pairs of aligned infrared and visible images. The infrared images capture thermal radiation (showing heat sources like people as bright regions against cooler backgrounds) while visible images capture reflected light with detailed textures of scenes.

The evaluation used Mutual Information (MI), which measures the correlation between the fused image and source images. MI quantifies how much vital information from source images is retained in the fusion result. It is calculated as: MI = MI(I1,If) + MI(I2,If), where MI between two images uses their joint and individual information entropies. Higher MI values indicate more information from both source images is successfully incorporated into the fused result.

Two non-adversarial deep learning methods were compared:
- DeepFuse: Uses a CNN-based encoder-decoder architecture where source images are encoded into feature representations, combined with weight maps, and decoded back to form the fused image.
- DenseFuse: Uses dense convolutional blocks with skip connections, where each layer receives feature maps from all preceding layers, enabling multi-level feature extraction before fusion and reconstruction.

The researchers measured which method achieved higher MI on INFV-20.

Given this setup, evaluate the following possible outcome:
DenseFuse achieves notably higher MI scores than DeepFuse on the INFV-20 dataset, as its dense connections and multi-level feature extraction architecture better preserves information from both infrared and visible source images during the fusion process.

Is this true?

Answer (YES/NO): NO